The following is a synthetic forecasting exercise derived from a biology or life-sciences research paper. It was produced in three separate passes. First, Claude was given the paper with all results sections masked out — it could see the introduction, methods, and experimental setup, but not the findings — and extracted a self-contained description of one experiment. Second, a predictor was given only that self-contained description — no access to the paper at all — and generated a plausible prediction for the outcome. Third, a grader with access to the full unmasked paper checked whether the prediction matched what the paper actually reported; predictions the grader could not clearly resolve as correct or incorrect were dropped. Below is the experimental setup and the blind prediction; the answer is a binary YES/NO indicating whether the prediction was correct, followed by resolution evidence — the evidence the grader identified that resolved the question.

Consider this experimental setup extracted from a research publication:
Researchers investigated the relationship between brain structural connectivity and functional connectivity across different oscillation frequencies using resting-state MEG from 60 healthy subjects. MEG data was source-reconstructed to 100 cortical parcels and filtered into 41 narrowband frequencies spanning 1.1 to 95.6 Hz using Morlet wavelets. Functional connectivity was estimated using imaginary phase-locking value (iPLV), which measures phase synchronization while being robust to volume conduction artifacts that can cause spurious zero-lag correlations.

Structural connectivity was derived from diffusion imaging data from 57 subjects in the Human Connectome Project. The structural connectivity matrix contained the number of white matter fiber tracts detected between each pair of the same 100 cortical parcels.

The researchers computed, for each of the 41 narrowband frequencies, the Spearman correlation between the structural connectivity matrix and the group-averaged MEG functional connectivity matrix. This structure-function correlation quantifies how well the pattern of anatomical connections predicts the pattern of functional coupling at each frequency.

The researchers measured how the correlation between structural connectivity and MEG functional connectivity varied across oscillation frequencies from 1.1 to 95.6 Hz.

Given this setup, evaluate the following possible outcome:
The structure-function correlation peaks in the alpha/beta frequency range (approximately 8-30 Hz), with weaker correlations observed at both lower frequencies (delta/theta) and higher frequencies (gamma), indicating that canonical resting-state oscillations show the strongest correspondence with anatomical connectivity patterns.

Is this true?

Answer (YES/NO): YES